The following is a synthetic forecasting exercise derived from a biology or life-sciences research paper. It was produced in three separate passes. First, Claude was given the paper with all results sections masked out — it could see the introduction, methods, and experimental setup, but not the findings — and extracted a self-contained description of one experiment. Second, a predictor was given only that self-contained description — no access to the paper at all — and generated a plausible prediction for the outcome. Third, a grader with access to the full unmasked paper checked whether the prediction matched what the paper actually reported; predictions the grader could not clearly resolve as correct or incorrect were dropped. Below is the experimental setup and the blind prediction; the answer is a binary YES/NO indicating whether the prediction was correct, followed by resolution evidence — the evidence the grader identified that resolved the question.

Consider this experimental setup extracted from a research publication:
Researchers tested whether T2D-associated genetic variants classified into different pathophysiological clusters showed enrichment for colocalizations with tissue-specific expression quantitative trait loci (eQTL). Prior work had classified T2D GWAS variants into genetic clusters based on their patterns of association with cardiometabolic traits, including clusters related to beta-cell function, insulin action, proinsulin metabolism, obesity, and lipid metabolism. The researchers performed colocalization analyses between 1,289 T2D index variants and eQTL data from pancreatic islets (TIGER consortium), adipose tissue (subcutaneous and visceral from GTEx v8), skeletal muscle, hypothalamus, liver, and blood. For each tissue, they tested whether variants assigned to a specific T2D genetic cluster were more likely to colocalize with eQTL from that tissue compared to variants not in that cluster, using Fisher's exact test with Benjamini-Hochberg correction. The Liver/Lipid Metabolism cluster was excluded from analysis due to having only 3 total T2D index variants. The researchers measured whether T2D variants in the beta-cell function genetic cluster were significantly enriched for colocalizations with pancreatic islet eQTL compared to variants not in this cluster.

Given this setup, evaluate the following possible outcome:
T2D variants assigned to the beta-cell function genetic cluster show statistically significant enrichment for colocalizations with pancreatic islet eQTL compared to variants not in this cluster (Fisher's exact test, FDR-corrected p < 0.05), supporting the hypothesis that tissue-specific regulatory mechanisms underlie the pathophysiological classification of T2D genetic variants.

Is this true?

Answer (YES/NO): YES